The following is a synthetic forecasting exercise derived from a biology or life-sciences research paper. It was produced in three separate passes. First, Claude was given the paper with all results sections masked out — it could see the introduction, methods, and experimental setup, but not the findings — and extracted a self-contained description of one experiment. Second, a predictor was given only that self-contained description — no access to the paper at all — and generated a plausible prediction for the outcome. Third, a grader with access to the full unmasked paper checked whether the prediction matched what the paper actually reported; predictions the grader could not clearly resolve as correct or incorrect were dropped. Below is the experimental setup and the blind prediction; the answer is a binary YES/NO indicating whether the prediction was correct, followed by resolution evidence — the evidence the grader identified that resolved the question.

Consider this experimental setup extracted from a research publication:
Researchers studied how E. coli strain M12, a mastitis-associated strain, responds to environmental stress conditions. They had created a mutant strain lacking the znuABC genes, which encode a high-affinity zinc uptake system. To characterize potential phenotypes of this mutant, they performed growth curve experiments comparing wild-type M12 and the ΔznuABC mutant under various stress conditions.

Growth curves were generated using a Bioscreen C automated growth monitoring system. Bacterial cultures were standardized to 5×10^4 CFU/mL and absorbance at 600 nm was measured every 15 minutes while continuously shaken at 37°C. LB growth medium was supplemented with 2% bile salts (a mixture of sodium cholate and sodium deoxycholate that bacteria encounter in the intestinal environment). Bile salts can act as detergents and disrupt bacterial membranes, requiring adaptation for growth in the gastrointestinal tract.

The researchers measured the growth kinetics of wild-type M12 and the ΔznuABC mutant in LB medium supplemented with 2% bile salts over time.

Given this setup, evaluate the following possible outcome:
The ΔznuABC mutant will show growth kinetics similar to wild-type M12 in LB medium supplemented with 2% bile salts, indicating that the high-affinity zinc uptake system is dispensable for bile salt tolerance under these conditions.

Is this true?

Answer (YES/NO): NO